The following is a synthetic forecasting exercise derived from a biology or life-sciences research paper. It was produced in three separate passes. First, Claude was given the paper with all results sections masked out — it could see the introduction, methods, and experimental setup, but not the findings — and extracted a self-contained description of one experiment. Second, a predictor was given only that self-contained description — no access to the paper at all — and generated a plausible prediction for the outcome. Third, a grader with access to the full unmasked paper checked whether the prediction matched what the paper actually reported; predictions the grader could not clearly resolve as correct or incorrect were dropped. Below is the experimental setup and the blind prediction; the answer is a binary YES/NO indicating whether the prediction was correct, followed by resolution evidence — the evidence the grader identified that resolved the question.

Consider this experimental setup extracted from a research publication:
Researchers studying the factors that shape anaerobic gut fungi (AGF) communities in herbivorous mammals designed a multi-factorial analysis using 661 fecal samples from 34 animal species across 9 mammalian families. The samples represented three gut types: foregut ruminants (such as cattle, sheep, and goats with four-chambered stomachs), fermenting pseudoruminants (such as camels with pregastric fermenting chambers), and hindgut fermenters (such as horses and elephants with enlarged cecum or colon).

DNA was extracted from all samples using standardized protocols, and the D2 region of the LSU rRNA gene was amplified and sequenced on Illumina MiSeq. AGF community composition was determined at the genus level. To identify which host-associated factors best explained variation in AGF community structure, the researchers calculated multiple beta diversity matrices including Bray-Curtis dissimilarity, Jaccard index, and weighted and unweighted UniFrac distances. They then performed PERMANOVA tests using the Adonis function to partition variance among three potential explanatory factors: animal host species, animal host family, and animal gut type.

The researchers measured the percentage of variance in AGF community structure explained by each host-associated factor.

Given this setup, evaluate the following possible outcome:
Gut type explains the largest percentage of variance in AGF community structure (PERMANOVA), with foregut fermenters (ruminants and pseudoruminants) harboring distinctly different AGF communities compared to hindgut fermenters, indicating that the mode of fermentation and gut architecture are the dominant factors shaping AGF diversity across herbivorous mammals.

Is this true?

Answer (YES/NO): NO